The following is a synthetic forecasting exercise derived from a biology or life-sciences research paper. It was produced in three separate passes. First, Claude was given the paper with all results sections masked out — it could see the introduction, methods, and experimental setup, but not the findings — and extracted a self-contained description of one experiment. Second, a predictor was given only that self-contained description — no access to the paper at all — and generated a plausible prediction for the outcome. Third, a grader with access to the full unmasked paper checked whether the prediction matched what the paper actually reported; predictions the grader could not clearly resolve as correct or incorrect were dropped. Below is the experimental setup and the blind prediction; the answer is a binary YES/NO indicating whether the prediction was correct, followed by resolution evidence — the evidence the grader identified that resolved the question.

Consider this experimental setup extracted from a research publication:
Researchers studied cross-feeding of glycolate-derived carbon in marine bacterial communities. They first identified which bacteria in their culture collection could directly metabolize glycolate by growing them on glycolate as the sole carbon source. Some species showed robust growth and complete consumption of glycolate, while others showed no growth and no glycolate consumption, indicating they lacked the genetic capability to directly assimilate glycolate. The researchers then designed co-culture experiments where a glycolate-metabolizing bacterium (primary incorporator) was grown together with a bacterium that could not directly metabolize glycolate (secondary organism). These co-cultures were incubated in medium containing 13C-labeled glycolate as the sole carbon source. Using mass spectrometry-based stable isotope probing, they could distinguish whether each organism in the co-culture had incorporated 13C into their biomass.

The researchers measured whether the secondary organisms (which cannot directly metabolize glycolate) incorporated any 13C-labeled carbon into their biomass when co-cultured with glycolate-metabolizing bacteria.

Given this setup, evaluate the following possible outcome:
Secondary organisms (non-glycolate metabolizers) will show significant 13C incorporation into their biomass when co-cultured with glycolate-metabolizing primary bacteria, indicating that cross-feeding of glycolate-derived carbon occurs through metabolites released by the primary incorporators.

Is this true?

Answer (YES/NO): YES